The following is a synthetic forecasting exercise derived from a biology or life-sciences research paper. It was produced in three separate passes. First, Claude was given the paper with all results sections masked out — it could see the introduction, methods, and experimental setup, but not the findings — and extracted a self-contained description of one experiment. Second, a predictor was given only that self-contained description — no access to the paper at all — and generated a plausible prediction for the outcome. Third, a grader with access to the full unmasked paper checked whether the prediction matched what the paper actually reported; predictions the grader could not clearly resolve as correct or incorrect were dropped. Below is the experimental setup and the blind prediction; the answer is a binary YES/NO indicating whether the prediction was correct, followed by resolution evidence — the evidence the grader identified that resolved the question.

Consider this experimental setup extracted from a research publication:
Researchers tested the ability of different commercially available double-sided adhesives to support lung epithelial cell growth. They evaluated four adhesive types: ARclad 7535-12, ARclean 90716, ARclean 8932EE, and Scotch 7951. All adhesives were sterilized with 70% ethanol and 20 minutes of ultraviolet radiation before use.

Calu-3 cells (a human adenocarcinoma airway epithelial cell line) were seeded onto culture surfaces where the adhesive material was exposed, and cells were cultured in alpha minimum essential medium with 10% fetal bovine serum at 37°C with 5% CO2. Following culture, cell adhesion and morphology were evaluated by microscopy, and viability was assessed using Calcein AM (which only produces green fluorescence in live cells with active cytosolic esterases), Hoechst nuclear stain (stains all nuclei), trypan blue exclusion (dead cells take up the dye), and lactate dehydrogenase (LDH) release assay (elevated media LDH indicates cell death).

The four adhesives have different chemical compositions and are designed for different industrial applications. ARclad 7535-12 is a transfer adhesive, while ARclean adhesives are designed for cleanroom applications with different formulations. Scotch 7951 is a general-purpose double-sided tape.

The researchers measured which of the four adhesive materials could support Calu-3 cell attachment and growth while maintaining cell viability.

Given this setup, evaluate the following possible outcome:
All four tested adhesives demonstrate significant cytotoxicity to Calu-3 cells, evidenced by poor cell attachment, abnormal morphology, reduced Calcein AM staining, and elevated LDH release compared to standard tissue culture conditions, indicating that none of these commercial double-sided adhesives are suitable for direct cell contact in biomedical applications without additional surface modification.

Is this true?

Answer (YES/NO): NO